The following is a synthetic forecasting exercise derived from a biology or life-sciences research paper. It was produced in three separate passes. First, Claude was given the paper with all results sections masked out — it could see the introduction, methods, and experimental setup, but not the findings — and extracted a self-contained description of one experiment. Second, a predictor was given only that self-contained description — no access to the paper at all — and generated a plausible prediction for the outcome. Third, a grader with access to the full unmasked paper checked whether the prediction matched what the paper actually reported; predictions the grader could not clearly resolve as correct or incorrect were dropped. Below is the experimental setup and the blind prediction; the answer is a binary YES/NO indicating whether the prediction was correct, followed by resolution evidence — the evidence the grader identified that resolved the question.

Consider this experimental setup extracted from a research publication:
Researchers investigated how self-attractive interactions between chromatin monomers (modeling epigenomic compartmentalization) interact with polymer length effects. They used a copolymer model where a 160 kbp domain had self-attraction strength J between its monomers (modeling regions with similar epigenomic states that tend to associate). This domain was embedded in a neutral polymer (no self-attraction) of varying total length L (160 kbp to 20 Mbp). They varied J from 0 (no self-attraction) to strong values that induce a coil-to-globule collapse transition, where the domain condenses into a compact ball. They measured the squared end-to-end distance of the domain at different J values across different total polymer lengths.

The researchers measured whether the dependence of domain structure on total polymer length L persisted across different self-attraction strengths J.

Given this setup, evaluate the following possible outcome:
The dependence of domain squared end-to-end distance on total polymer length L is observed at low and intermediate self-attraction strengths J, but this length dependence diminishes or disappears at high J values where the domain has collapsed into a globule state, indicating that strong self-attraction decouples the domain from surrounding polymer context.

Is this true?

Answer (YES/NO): YES